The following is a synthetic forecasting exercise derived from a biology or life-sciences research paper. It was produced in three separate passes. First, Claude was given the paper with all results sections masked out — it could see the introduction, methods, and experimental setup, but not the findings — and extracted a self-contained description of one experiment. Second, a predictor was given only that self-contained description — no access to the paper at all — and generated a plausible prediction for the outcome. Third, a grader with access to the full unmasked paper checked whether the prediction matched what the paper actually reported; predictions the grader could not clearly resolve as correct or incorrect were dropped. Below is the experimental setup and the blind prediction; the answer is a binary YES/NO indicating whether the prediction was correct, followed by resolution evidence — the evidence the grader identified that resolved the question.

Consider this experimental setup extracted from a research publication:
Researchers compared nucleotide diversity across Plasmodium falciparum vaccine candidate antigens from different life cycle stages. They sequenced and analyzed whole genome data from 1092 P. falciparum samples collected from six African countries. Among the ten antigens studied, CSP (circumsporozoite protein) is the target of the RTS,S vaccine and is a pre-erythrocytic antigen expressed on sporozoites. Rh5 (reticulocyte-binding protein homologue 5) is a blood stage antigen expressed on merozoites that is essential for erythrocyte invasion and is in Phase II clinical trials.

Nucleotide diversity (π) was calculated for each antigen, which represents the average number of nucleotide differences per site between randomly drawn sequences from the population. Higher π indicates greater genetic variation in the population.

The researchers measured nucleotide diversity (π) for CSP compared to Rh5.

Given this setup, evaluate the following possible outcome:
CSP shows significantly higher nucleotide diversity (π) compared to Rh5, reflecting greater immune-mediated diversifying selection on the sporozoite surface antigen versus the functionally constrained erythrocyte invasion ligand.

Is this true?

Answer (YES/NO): YES